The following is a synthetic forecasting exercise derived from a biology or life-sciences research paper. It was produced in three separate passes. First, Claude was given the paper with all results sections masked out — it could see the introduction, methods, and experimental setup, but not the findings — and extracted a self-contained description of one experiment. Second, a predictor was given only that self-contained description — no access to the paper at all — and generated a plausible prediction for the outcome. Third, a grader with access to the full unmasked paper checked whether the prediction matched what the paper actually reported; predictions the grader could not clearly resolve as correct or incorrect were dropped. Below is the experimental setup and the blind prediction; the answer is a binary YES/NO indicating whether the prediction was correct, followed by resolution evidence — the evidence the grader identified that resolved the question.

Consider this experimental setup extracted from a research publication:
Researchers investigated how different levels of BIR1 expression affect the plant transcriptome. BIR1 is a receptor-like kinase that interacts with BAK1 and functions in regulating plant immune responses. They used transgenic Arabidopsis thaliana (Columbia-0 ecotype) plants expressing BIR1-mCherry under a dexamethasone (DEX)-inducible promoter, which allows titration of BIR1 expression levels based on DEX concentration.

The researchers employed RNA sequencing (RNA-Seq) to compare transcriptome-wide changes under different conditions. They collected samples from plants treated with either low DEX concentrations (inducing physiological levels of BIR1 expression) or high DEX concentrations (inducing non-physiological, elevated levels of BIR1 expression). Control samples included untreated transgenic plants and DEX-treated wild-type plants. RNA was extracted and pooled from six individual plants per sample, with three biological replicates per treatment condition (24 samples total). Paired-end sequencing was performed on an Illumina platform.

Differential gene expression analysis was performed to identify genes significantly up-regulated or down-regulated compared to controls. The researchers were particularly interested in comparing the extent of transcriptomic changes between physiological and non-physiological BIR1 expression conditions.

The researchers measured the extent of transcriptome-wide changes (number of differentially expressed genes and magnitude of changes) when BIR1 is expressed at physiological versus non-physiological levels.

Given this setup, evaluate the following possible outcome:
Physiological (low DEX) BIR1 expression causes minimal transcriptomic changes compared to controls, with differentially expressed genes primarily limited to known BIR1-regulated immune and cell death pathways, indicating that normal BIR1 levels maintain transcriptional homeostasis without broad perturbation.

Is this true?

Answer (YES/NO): NO